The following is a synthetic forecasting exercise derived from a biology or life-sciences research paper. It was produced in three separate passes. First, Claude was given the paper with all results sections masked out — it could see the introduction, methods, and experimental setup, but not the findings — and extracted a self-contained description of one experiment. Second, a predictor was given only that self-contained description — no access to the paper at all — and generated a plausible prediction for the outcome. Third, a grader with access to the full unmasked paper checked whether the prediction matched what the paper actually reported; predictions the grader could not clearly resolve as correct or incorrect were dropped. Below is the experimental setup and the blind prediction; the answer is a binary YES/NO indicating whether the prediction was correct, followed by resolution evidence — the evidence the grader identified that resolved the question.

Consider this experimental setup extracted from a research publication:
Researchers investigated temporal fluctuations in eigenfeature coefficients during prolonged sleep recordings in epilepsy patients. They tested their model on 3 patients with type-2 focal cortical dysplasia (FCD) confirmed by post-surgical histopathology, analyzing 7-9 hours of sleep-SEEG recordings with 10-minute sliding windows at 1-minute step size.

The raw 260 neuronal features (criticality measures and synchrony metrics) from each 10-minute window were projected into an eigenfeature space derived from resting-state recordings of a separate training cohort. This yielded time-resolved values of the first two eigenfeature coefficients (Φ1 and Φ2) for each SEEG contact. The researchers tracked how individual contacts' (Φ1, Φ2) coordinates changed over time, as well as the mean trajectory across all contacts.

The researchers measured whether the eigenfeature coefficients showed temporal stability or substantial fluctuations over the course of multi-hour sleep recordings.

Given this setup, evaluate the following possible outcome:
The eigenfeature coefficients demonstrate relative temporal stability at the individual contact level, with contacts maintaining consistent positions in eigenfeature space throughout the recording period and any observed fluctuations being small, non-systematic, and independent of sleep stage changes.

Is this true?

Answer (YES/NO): NO